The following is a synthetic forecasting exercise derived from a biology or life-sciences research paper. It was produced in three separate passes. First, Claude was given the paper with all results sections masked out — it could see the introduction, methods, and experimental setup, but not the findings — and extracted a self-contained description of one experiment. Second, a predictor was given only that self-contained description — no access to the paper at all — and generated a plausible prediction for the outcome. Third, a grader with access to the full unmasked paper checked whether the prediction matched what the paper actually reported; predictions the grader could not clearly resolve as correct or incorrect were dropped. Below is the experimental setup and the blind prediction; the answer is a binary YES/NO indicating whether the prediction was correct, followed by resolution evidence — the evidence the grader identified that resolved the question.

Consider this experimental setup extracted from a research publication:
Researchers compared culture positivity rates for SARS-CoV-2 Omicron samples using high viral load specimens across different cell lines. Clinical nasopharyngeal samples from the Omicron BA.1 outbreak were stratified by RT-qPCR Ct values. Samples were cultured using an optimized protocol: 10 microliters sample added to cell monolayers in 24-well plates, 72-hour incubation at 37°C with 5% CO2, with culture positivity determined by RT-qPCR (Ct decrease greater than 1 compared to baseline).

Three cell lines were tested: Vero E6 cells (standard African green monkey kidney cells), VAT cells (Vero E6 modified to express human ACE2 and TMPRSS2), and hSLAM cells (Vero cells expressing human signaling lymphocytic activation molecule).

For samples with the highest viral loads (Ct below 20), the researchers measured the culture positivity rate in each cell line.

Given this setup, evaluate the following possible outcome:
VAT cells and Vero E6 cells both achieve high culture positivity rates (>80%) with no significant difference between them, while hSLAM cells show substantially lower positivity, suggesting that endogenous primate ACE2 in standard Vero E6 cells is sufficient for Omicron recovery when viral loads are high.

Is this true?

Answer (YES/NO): NO